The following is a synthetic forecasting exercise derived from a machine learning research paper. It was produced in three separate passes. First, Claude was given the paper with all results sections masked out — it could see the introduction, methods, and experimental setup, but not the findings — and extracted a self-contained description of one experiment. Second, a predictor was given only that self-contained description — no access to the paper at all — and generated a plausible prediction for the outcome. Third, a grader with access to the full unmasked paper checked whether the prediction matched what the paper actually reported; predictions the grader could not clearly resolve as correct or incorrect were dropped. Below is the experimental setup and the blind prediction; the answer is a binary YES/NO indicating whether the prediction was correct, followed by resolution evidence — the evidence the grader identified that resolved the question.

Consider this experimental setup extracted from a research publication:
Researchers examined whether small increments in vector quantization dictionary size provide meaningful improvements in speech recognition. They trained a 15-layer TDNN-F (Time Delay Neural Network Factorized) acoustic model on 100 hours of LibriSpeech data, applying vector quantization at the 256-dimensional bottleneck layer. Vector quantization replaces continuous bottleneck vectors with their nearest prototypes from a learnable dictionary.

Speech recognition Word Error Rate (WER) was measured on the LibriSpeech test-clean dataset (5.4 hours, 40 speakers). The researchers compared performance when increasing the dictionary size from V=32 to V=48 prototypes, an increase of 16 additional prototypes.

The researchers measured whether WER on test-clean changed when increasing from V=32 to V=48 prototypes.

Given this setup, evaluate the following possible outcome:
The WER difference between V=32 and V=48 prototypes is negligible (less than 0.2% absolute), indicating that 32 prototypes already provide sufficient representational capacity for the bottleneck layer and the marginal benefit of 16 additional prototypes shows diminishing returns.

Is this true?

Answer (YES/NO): NO